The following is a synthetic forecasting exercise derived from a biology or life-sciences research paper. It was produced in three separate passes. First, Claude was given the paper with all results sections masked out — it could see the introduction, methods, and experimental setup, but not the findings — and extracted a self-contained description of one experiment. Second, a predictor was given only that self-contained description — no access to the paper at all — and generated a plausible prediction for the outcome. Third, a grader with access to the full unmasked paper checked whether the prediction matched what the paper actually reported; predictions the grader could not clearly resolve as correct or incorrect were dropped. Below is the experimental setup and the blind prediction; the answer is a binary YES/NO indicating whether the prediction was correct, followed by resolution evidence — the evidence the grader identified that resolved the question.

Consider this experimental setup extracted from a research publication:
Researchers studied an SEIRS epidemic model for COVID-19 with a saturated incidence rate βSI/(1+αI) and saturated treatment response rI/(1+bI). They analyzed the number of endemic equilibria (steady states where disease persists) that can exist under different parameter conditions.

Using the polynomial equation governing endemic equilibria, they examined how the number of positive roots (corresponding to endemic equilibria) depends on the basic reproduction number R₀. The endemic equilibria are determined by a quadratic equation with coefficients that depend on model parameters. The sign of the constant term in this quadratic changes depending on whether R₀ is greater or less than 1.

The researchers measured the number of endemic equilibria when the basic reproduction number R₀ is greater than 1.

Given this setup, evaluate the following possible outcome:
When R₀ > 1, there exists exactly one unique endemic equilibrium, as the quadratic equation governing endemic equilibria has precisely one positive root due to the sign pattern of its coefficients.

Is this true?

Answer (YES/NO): YES